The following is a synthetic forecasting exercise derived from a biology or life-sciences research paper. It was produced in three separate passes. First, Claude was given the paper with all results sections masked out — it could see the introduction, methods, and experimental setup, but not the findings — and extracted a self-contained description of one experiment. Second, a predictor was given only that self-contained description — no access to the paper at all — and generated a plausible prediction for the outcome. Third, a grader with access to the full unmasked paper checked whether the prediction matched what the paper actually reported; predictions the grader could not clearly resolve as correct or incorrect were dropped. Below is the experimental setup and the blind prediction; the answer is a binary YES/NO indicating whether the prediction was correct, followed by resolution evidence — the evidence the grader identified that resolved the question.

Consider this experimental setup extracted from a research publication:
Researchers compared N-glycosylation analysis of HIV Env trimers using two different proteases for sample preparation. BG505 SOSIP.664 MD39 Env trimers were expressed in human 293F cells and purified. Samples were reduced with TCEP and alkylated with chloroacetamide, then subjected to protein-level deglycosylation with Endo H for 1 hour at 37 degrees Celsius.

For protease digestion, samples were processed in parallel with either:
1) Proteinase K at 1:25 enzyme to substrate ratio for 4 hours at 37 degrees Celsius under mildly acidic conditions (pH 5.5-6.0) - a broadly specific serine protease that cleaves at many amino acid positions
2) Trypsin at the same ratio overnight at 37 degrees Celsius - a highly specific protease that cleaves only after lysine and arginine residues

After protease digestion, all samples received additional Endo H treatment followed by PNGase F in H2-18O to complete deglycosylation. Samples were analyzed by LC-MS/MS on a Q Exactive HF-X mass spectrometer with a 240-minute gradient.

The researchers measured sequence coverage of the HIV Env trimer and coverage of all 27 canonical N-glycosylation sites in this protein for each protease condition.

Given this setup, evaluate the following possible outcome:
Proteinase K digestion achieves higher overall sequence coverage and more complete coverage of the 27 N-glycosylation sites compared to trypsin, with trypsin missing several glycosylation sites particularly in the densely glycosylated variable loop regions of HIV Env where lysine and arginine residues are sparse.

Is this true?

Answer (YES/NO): NO